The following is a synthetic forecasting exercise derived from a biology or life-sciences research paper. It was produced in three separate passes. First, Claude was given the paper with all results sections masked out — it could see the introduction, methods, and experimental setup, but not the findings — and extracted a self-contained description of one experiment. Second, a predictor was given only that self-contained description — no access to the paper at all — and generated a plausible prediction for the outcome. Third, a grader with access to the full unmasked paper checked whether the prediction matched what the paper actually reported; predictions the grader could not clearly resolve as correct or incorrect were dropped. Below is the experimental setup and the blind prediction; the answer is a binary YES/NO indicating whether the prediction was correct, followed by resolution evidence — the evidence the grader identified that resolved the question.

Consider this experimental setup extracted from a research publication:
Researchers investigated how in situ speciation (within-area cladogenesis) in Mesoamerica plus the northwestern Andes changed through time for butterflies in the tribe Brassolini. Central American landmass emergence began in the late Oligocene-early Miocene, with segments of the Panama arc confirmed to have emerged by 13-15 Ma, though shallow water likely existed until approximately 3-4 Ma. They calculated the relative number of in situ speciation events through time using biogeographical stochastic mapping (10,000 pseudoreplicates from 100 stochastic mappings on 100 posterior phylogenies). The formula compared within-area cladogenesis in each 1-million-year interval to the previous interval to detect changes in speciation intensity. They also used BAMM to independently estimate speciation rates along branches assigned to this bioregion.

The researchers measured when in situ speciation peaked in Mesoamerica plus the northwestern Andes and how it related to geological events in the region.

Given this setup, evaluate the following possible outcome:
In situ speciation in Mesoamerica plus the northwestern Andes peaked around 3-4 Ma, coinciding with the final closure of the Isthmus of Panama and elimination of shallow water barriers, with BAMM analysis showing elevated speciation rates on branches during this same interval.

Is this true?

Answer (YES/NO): NO